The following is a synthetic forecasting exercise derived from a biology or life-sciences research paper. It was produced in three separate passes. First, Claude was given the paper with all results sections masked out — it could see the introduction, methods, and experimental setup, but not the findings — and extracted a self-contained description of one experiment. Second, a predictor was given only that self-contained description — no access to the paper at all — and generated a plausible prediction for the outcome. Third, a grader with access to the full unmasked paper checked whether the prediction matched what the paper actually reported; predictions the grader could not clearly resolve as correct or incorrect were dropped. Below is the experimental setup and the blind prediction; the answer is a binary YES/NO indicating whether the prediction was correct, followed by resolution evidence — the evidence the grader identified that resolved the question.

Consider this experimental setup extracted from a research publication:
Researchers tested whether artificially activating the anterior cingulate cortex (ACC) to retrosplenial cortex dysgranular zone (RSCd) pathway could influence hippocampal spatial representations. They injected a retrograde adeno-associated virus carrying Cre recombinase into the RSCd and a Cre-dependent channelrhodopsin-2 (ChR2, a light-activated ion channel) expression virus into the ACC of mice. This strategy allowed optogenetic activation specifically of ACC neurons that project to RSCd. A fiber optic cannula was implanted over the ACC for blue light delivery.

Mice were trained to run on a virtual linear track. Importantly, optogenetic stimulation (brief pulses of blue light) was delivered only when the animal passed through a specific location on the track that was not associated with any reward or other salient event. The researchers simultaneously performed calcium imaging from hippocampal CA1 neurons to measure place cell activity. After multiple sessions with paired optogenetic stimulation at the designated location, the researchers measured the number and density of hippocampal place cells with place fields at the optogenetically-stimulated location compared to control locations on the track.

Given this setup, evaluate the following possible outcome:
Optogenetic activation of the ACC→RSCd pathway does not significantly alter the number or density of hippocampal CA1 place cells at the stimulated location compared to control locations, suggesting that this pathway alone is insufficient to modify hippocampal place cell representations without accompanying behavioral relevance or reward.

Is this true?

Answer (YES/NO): NO